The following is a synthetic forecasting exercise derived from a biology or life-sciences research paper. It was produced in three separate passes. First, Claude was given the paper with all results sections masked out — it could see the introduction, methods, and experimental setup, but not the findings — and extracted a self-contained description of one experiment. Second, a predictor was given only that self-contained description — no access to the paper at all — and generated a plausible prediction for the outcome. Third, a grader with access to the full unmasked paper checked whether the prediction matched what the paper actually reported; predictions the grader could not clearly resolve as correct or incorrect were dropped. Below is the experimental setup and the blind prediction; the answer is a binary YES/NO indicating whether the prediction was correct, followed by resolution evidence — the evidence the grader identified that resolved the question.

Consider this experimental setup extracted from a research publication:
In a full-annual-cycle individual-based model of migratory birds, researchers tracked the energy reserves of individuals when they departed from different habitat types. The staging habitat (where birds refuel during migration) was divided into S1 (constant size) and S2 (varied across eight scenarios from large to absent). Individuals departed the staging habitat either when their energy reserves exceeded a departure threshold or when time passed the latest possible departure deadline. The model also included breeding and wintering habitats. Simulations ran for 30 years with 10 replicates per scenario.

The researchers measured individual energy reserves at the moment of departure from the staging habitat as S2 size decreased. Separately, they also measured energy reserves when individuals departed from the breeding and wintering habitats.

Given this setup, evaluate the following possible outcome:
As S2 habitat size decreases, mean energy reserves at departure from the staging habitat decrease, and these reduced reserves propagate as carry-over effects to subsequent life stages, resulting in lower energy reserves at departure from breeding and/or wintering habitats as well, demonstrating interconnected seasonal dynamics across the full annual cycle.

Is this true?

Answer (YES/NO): NO